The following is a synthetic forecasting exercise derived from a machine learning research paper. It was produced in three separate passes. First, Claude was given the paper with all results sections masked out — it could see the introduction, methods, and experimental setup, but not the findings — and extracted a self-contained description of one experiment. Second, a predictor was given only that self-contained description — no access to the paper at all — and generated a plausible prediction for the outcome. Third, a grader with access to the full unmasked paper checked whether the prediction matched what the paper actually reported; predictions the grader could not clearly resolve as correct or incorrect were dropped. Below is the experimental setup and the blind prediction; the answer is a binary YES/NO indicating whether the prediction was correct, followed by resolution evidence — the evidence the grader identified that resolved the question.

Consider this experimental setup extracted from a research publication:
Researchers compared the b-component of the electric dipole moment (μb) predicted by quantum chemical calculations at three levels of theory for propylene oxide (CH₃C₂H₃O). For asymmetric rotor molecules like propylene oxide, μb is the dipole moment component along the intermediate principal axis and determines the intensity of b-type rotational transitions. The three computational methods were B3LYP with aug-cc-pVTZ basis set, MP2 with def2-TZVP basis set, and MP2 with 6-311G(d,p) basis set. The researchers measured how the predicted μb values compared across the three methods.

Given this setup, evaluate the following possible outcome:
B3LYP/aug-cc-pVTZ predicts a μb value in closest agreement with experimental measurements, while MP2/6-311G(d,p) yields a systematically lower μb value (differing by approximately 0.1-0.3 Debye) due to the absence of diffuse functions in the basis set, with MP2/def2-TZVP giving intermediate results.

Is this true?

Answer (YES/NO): NO